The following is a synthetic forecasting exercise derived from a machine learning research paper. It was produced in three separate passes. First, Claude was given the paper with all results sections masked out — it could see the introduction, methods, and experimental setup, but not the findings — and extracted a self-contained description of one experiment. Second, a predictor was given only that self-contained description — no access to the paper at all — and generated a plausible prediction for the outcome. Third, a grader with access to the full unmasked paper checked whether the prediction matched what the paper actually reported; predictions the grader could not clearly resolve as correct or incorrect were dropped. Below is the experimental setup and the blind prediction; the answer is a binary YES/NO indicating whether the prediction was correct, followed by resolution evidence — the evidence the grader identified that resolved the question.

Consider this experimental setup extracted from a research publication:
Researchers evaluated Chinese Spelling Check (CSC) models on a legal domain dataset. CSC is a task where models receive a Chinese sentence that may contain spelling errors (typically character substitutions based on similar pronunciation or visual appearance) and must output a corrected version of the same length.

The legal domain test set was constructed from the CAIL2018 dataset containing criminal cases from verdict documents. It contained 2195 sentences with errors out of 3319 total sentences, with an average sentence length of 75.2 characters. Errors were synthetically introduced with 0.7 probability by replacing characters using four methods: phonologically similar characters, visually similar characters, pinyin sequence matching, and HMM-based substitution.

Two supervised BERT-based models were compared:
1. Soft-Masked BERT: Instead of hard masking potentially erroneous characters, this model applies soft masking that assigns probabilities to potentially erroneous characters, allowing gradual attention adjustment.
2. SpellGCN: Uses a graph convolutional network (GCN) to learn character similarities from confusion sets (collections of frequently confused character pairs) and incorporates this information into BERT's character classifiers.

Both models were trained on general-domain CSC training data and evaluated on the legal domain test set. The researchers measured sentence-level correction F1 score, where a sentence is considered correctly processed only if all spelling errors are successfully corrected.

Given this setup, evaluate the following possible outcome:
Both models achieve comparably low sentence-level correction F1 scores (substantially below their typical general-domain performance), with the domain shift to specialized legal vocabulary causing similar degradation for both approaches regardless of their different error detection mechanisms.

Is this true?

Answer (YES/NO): YES